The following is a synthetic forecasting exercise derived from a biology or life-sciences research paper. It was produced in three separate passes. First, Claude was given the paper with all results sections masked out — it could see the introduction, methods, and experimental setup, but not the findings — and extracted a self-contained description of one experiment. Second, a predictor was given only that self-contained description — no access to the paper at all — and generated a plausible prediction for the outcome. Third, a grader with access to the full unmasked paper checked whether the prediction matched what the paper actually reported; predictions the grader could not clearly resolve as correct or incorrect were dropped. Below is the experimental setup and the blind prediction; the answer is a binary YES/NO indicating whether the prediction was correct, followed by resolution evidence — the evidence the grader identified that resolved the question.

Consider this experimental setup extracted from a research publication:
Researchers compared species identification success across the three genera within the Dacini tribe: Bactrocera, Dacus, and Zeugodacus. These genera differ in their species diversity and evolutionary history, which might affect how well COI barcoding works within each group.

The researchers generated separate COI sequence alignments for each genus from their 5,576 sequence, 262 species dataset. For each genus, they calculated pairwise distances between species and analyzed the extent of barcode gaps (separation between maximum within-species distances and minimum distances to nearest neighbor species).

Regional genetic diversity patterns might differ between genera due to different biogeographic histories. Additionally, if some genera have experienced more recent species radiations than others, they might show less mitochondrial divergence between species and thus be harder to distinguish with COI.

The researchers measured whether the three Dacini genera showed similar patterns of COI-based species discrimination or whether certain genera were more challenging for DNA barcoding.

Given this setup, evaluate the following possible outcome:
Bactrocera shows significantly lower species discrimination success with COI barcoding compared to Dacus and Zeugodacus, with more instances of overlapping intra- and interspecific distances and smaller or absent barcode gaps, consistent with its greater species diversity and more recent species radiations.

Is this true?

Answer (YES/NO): YES